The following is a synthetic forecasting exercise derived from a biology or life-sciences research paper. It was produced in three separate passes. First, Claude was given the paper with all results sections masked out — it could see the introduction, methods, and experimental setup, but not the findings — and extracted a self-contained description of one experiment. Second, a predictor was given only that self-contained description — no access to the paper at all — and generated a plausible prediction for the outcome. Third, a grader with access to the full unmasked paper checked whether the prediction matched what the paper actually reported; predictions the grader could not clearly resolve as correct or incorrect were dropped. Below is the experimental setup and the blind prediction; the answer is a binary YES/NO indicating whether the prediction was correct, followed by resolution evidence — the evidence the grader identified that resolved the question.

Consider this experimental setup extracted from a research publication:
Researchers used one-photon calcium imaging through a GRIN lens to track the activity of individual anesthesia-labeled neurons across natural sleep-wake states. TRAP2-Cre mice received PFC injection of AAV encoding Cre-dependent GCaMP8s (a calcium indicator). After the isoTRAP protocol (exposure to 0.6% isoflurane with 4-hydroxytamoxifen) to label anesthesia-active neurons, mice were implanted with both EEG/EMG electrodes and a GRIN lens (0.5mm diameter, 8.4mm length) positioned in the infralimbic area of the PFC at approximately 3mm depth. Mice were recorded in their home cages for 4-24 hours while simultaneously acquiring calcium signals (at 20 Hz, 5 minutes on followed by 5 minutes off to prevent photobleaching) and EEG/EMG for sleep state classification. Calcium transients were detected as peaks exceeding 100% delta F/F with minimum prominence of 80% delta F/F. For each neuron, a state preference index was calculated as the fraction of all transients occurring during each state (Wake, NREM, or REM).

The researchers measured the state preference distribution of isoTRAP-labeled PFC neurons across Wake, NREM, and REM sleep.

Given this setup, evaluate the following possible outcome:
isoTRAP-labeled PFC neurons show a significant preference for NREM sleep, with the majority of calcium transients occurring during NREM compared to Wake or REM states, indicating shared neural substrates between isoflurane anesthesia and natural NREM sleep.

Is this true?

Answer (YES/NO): YES